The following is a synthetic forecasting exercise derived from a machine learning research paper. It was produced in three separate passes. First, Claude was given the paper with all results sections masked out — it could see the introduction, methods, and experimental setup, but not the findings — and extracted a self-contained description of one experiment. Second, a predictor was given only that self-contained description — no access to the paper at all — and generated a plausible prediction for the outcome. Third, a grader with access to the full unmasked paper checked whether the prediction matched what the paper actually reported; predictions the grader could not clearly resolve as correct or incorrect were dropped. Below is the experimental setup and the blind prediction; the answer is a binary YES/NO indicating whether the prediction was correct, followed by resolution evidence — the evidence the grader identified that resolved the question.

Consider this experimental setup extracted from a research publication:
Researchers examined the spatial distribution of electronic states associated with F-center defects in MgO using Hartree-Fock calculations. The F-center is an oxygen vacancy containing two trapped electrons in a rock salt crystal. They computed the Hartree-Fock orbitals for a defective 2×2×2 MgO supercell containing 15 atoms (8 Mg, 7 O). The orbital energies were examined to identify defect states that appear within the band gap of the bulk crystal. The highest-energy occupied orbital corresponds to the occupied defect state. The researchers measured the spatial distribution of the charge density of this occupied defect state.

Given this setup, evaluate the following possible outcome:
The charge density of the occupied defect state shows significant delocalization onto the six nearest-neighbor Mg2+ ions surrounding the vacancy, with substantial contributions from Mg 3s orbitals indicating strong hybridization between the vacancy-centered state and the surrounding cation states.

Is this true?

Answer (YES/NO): NO